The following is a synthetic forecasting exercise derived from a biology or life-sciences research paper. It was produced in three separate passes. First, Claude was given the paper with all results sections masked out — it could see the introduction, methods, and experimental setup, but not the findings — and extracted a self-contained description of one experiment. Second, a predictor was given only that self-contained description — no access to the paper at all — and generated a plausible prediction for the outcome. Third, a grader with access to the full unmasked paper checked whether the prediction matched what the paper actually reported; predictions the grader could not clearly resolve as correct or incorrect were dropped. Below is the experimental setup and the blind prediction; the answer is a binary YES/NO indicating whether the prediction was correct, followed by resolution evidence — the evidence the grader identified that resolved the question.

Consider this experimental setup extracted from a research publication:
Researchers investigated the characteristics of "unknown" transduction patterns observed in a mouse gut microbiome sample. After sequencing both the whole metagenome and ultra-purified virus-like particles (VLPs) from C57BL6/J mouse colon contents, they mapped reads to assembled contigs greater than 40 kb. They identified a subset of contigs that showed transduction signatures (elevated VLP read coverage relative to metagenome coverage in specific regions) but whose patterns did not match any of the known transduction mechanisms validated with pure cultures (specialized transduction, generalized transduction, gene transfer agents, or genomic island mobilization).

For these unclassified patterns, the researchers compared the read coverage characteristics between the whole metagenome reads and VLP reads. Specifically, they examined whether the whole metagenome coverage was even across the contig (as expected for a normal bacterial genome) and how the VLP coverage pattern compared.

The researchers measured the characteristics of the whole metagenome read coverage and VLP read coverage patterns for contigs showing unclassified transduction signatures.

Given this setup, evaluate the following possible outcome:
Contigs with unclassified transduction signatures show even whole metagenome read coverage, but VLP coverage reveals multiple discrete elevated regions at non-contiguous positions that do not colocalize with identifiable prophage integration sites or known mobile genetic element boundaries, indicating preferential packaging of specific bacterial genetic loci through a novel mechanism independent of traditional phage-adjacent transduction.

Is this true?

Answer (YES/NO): NO